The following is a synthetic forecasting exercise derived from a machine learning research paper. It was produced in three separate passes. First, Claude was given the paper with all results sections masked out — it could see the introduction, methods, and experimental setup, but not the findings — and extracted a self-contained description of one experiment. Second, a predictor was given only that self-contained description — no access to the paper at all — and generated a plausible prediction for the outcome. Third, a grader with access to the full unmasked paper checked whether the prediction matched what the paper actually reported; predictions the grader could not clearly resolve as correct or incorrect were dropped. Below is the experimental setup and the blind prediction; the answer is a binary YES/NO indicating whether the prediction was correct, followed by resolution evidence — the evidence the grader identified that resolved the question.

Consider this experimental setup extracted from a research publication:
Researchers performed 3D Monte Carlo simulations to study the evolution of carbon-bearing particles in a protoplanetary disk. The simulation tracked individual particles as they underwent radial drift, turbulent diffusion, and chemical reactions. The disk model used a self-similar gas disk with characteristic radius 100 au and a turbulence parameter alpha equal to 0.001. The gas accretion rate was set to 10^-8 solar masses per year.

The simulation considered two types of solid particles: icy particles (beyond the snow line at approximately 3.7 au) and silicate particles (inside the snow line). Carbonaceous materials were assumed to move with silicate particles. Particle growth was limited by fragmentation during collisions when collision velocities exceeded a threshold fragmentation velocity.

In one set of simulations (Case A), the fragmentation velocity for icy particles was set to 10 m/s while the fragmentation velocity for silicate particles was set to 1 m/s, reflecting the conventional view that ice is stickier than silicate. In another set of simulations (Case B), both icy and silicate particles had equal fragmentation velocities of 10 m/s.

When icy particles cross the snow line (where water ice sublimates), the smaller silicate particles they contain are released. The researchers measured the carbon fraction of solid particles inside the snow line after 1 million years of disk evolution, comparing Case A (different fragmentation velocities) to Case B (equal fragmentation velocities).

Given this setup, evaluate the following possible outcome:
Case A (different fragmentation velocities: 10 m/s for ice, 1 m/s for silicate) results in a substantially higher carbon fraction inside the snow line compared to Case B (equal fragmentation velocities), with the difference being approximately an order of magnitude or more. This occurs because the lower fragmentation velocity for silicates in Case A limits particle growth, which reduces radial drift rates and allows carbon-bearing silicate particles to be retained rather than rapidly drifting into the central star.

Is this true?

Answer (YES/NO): NO